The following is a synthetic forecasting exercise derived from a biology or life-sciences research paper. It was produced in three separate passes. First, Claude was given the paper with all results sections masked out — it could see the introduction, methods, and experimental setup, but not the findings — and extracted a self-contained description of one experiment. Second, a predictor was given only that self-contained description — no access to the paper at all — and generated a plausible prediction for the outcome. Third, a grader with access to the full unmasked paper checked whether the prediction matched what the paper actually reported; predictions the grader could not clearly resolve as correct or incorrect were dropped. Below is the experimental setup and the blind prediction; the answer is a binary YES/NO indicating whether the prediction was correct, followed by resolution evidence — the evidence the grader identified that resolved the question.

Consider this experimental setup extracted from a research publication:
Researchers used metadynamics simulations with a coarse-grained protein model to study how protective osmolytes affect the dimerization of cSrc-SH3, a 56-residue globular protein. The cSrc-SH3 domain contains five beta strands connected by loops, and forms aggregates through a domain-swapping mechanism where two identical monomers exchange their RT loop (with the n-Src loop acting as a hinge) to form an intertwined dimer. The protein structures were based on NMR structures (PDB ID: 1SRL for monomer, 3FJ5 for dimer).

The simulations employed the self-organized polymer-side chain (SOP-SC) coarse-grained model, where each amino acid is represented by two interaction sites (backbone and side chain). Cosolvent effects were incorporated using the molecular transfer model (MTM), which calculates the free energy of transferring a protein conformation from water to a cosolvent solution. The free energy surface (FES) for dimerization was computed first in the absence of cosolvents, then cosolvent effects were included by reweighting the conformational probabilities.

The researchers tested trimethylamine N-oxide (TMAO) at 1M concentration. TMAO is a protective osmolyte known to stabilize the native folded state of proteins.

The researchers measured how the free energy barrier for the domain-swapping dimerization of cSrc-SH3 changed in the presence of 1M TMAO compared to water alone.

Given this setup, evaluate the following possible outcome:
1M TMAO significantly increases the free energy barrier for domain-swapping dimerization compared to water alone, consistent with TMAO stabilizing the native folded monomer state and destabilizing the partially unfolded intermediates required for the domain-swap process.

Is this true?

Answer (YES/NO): NO